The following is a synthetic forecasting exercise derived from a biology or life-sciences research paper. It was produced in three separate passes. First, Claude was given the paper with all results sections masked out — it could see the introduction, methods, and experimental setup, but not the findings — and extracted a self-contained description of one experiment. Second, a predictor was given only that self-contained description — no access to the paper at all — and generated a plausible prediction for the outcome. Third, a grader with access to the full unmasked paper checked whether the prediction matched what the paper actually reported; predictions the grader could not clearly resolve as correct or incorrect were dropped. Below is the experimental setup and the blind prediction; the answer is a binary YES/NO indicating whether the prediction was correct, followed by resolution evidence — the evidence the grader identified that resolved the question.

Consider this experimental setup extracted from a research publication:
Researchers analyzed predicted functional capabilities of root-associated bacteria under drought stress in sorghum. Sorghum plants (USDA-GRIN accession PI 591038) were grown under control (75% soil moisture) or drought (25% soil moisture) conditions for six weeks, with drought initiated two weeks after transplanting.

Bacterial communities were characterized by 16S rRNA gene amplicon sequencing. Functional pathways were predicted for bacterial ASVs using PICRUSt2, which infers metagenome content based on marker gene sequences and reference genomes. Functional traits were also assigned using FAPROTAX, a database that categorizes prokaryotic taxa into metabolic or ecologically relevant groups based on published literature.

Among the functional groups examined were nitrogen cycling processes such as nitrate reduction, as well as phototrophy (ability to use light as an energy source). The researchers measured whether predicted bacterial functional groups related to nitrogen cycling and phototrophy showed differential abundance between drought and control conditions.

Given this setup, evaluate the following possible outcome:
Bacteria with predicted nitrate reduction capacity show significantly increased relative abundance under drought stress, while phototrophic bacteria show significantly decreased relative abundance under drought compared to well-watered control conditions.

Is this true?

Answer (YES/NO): NO